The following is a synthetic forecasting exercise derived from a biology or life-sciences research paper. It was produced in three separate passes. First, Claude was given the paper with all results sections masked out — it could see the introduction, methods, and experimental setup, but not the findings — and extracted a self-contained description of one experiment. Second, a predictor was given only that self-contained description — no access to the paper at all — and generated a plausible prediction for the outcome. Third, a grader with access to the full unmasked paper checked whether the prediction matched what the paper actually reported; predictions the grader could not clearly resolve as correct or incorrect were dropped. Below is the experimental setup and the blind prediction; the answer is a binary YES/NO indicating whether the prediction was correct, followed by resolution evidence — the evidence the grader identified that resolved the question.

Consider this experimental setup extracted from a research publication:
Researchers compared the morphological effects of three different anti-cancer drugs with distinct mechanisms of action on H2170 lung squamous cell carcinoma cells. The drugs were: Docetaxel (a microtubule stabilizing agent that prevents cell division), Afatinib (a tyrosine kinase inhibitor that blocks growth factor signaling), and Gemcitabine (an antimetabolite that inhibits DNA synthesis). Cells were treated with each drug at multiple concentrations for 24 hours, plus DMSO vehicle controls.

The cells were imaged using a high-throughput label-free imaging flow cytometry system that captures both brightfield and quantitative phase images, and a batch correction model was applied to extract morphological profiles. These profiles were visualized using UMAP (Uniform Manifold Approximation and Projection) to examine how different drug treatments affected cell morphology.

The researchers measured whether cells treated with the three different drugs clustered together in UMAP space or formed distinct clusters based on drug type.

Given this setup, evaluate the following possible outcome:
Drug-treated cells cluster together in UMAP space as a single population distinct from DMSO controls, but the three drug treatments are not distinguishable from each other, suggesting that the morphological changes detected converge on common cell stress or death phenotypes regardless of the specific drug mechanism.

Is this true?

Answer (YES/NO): NO